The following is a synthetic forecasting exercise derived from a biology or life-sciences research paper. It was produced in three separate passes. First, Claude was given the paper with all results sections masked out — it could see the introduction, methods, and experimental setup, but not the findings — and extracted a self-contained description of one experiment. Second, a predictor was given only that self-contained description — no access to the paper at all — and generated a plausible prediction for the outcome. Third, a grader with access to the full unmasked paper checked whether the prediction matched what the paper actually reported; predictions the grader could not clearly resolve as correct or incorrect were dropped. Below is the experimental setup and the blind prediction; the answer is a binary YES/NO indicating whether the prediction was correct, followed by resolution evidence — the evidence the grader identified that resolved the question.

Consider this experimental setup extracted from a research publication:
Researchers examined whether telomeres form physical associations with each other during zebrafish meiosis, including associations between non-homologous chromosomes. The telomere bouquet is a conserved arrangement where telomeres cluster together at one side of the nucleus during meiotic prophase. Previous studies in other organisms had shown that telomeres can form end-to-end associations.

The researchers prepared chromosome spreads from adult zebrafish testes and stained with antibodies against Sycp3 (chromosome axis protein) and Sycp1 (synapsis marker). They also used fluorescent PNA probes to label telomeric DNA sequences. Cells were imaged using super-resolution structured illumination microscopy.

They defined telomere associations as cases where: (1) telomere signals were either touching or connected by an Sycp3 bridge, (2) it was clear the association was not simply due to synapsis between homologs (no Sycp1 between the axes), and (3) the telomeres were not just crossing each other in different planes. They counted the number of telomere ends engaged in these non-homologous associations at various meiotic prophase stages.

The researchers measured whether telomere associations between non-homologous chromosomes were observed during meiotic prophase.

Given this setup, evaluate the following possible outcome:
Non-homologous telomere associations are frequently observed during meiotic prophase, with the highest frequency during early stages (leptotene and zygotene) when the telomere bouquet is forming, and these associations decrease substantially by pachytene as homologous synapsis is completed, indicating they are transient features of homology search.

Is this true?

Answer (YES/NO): YES